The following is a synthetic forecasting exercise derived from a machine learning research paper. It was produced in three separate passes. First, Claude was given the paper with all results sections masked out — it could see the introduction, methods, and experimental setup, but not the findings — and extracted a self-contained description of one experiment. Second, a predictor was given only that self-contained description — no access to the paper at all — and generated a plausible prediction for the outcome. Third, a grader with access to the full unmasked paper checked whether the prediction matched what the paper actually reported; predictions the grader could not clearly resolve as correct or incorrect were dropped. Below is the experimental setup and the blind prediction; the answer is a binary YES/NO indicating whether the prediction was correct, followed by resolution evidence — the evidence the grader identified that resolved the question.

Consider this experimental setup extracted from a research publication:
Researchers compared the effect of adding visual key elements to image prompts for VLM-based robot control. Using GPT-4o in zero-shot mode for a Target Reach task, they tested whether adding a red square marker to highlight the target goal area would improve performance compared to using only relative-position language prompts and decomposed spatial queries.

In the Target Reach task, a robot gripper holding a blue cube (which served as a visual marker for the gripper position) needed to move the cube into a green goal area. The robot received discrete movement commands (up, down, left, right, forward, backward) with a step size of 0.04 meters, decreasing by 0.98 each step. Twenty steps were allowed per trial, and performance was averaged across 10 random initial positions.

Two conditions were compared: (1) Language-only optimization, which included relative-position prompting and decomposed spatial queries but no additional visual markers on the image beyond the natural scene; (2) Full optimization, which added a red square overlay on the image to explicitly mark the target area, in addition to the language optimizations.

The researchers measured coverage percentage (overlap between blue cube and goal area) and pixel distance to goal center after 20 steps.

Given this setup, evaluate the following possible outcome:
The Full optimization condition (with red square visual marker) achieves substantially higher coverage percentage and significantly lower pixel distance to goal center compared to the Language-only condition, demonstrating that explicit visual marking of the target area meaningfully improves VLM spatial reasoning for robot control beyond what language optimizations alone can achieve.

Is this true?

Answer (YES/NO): YES